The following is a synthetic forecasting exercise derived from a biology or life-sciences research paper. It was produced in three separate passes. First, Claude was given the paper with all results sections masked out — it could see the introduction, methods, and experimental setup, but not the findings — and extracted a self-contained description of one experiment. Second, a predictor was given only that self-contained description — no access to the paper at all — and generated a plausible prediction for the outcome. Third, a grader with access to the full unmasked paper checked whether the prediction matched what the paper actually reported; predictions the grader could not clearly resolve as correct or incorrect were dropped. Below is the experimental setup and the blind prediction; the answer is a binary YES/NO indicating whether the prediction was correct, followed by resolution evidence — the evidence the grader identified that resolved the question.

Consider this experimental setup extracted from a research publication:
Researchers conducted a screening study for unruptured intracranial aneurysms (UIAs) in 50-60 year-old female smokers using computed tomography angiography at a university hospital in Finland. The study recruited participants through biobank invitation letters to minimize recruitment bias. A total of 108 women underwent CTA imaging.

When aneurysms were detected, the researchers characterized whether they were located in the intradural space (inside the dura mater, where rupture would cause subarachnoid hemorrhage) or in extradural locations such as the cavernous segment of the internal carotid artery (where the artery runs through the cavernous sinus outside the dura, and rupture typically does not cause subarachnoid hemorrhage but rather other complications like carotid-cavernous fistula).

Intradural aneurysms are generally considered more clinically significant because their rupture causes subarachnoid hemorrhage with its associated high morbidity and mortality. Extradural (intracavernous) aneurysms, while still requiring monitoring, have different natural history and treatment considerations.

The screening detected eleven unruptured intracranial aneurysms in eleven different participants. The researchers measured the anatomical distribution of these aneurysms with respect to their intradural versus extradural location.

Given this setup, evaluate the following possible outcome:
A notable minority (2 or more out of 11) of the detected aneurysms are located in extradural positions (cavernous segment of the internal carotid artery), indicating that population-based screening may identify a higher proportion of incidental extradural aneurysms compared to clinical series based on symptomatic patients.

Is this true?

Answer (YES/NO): NO